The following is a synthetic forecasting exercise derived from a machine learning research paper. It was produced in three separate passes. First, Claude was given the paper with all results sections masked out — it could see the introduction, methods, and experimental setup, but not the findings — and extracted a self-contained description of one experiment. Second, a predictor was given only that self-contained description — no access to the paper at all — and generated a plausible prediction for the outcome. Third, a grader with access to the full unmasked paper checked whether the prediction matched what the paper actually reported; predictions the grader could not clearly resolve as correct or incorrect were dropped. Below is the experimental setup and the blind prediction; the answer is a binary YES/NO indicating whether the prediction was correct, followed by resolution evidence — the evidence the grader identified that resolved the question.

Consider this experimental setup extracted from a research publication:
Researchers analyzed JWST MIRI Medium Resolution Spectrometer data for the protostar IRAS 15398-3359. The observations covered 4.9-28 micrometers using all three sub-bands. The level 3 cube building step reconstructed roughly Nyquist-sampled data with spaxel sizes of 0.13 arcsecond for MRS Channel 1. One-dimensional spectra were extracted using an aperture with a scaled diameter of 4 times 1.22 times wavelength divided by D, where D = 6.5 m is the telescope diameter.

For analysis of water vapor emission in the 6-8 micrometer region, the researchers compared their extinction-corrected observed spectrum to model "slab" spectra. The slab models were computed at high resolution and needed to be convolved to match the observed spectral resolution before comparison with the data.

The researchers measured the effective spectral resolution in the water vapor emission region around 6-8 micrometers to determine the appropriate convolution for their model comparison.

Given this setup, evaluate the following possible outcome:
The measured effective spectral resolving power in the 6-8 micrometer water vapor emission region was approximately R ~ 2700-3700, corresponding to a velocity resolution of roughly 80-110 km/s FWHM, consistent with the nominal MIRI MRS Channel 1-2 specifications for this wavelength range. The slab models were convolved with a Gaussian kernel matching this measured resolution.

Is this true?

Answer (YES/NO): NO